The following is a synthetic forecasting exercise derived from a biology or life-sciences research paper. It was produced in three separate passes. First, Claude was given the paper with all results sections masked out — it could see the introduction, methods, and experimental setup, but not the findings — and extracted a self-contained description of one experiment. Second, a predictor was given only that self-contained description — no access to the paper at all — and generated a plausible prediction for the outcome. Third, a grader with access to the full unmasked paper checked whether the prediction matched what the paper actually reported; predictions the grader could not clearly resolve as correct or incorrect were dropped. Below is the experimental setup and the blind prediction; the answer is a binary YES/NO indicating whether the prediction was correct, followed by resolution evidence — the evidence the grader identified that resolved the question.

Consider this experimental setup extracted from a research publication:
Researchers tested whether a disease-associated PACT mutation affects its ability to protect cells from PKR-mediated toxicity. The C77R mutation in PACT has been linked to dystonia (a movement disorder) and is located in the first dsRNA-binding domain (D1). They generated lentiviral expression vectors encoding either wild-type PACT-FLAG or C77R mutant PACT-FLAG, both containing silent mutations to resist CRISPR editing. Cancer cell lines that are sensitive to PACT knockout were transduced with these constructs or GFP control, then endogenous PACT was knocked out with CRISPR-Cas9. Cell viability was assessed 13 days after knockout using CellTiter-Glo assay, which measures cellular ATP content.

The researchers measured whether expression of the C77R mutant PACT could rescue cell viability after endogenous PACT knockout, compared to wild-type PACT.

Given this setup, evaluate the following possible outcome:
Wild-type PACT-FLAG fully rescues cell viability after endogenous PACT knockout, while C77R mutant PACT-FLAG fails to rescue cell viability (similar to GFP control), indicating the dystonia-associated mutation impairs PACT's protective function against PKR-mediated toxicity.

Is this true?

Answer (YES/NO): NO